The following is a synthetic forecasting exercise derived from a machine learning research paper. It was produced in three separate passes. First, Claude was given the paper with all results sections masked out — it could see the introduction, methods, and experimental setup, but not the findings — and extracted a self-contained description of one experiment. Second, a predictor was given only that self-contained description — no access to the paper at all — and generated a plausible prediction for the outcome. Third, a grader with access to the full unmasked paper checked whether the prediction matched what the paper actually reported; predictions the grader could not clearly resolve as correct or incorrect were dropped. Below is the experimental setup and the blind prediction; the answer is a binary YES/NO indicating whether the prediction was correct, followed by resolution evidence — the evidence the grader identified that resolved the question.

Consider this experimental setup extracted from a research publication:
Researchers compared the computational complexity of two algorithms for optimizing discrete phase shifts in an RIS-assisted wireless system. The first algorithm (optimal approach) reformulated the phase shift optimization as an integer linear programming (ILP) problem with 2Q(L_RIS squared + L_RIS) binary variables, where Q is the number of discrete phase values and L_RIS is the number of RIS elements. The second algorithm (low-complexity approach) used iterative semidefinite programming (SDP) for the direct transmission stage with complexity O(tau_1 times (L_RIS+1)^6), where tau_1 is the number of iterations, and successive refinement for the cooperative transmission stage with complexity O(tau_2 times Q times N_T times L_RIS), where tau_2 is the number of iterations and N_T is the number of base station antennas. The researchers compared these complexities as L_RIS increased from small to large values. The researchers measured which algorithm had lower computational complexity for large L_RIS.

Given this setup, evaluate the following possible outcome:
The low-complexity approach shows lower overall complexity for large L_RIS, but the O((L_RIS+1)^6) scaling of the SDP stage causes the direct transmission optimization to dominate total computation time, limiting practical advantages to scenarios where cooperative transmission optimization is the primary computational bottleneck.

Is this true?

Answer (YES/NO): NO